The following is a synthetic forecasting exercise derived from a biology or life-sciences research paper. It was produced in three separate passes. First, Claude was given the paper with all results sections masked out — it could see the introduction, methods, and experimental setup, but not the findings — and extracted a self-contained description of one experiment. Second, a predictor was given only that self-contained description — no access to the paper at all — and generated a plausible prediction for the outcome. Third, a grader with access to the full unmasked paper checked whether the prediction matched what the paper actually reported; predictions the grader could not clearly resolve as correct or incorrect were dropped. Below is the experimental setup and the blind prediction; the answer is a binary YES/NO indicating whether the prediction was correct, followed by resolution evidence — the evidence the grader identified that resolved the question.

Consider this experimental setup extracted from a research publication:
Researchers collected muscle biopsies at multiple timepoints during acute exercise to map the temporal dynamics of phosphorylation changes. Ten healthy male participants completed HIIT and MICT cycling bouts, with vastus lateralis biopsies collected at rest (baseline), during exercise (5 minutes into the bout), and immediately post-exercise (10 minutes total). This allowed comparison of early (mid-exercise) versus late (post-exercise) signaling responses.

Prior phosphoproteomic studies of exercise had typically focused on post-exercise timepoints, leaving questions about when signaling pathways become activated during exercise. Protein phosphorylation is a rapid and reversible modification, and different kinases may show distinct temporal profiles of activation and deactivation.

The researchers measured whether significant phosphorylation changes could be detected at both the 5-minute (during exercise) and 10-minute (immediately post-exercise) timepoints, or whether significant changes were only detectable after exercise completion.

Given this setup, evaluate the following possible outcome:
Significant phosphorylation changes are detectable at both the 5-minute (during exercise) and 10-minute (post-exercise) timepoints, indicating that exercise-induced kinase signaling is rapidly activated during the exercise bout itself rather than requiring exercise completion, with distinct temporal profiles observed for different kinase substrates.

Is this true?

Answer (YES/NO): YES